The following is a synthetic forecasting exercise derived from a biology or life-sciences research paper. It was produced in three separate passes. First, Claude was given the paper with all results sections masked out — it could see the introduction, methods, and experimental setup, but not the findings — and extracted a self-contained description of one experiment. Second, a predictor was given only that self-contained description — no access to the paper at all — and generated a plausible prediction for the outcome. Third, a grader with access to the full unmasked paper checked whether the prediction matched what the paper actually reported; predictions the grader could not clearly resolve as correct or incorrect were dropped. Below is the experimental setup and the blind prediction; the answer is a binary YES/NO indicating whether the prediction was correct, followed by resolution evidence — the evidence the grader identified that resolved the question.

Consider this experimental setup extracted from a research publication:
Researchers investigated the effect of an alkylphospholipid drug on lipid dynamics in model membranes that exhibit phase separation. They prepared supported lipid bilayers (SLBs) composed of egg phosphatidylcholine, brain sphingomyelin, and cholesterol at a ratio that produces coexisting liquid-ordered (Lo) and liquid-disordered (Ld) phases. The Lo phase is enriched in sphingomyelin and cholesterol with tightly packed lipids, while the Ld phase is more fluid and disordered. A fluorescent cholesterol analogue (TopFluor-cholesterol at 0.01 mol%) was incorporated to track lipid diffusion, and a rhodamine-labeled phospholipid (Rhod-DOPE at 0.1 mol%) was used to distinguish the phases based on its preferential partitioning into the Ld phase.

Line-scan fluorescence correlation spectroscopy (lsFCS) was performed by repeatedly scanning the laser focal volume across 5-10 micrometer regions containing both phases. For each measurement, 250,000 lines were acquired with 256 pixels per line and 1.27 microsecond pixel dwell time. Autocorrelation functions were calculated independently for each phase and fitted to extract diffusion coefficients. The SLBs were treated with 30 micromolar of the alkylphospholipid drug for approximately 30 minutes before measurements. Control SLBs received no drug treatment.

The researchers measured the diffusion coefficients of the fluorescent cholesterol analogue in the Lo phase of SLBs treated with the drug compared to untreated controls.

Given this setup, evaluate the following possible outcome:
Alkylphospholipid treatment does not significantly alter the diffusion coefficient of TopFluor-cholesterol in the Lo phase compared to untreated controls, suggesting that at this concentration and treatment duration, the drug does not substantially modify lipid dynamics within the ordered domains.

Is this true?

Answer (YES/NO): YES